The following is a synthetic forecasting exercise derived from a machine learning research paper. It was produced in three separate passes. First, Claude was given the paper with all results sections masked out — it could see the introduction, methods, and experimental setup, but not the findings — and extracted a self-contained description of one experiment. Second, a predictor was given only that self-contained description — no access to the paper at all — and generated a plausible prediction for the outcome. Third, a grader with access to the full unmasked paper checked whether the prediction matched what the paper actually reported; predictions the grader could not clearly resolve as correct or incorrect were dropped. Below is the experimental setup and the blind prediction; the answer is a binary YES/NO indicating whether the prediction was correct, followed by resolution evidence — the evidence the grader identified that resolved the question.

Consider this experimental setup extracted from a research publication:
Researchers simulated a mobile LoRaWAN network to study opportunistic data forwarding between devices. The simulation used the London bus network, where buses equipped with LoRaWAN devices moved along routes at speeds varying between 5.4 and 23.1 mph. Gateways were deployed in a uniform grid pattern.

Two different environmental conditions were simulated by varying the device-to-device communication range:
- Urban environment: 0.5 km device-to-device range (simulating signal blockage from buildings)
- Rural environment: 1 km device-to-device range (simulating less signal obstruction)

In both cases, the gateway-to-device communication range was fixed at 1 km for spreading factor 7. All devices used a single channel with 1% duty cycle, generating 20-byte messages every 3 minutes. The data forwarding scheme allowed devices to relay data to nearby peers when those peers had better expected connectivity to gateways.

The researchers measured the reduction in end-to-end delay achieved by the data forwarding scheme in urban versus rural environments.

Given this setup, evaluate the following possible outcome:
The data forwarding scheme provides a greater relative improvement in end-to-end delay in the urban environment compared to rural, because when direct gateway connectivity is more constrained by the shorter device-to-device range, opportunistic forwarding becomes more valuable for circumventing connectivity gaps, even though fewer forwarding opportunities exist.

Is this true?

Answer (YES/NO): NO